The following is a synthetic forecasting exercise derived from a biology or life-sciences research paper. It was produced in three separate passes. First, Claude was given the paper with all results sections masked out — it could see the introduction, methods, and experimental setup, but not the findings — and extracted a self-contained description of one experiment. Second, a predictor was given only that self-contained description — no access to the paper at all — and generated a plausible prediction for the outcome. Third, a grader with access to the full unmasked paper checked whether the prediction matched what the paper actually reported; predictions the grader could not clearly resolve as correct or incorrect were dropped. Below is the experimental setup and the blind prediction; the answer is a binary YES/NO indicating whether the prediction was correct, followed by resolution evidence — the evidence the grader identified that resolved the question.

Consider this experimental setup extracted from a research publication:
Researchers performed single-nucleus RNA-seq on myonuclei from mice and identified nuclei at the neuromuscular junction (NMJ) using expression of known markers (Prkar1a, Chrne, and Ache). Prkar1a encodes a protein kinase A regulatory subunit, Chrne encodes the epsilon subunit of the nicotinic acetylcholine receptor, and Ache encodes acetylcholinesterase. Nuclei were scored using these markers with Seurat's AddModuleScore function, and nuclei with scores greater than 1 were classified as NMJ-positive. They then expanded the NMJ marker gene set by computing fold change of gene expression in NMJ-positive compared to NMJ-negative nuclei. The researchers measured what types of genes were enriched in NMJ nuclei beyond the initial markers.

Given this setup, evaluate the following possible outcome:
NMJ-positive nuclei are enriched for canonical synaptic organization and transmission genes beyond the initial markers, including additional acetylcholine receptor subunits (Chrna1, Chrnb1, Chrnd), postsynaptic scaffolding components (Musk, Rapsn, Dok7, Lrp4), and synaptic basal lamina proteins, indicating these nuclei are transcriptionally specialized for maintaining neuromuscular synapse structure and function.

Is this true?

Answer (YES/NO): NO